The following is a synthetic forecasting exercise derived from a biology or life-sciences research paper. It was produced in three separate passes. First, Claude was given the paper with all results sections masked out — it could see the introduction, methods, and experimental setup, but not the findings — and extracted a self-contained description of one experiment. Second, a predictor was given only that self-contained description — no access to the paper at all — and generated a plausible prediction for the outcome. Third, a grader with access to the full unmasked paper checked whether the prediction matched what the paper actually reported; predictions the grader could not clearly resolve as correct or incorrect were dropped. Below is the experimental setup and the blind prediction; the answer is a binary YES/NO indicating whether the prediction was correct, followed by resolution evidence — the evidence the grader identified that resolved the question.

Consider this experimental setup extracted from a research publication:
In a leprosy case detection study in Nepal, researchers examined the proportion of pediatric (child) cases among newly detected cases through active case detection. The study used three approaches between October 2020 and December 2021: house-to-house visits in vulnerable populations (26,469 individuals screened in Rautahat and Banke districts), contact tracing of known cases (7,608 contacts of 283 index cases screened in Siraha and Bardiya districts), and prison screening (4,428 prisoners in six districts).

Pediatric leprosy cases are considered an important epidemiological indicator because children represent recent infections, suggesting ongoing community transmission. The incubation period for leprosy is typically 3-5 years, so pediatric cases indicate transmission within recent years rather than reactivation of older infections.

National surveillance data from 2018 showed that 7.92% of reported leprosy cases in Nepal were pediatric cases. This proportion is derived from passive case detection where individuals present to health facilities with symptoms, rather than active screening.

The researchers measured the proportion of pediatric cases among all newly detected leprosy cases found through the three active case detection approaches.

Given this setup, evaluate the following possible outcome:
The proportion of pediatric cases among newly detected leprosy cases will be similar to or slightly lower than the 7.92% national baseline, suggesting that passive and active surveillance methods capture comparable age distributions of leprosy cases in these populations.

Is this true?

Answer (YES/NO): NO